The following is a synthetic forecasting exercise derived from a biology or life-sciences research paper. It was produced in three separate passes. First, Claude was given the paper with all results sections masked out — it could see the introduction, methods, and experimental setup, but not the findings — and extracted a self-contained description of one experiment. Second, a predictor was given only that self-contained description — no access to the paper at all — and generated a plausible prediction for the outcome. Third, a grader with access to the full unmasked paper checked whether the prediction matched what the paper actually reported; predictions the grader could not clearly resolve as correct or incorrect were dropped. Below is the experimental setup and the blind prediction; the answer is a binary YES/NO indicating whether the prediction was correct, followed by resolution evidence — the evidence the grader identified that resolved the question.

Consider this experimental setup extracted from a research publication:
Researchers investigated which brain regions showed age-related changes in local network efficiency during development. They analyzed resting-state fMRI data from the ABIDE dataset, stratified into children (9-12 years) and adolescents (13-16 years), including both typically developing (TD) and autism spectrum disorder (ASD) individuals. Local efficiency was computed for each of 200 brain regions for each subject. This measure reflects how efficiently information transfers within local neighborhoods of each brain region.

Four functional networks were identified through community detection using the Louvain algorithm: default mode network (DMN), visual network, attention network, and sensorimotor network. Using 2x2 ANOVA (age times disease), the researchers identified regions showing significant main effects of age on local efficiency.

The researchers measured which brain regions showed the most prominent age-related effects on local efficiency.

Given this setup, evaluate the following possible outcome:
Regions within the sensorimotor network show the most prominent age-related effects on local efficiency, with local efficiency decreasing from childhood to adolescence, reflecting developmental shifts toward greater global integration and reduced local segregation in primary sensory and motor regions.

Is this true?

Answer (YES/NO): NO